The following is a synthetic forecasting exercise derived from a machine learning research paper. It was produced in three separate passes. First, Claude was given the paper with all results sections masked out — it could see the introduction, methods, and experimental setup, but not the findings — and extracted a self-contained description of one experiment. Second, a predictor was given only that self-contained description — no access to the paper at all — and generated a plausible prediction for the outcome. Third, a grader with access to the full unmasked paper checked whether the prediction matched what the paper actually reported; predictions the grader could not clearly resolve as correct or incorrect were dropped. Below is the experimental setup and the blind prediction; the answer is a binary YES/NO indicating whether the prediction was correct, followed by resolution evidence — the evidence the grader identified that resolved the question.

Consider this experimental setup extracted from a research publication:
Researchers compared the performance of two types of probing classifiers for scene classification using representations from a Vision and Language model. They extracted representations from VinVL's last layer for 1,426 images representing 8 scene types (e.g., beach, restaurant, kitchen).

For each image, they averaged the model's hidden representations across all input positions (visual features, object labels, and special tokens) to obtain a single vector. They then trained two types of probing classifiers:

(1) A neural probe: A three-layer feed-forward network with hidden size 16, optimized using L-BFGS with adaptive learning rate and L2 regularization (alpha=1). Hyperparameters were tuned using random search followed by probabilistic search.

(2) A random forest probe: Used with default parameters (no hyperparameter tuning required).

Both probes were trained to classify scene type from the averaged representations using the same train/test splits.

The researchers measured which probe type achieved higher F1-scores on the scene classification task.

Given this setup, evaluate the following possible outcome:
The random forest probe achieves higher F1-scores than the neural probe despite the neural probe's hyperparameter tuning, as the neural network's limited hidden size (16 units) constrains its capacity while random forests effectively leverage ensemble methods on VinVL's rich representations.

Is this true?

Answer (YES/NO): NO